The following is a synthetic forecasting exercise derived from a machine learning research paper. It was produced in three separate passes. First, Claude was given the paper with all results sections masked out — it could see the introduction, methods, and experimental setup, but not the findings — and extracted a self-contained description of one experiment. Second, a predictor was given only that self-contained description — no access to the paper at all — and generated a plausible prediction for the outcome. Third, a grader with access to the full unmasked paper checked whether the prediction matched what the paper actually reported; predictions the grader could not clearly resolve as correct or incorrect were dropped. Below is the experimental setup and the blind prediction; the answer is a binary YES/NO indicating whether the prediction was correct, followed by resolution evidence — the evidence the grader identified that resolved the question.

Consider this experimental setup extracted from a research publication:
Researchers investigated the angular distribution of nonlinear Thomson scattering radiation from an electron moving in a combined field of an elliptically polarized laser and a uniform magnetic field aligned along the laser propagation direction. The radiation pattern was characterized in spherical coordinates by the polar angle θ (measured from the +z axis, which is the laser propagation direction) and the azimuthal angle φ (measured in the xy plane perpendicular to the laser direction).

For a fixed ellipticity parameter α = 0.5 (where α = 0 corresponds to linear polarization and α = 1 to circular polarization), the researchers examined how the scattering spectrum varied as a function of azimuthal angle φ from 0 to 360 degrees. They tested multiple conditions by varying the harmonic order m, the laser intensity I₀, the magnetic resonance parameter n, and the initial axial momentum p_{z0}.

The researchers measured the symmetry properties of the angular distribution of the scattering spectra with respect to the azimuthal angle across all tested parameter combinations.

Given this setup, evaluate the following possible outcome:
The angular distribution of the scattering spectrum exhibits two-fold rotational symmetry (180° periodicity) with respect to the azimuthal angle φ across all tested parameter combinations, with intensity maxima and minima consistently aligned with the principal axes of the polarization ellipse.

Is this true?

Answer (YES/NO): NO